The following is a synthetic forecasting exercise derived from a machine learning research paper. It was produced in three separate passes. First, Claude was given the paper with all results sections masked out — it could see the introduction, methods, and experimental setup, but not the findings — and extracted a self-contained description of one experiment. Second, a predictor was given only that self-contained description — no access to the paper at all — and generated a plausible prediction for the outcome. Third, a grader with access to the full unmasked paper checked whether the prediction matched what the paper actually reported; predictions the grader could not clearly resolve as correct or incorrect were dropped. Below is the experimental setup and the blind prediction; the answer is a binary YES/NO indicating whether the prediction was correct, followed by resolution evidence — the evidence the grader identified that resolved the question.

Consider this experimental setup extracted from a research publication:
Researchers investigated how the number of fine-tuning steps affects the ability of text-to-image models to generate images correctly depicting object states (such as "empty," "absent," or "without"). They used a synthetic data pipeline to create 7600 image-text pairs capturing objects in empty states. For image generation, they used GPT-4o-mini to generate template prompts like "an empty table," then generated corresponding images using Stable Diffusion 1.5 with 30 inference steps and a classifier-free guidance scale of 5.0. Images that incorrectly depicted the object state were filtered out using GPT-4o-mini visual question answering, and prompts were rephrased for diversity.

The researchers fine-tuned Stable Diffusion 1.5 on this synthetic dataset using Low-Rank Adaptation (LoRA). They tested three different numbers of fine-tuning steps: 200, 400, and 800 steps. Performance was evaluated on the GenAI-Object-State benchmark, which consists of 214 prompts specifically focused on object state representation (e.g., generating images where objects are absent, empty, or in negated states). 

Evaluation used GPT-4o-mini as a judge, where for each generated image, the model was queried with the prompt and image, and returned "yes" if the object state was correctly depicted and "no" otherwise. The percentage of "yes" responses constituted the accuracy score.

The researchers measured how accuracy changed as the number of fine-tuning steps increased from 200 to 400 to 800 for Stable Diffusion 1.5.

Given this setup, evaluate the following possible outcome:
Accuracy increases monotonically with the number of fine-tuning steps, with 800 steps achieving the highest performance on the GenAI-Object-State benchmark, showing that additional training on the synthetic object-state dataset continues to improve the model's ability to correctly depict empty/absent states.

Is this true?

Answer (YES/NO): NO